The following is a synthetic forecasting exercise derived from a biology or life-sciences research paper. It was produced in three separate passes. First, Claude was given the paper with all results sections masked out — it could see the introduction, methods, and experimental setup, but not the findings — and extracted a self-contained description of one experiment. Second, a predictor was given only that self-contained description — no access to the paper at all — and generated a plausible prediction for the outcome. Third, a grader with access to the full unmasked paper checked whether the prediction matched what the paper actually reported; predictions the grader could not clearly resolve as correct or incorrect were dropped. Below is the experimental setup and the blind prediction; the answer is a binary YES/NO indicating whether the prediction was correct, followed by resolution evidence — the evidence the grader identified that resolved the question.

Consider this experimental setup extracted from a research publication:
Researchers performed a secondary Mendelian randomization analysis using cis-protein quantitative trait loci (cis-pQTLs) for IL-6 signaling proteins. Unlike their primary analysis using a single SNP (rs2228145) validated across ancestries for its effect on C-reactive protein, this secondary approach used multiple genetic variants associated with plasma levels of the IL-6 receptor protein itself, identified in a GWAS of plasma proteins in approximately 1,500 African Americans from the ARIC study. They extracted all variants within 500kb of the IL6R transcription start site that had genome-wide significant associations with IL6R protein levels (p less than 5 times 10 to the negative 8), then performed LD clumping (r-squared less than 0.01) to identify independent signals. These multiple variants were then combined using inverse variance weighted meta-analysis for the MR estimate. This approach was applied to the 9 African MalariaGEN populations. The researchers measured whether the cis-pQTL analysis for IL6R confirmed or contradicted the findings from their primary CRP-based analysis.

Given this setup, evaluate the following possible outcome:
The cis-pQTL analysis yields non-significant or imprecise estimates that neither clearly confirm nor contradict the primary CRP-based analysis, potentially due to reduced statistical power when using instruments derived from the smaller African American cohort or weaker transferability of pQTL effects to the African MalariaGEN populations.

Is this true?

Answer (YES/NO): NO